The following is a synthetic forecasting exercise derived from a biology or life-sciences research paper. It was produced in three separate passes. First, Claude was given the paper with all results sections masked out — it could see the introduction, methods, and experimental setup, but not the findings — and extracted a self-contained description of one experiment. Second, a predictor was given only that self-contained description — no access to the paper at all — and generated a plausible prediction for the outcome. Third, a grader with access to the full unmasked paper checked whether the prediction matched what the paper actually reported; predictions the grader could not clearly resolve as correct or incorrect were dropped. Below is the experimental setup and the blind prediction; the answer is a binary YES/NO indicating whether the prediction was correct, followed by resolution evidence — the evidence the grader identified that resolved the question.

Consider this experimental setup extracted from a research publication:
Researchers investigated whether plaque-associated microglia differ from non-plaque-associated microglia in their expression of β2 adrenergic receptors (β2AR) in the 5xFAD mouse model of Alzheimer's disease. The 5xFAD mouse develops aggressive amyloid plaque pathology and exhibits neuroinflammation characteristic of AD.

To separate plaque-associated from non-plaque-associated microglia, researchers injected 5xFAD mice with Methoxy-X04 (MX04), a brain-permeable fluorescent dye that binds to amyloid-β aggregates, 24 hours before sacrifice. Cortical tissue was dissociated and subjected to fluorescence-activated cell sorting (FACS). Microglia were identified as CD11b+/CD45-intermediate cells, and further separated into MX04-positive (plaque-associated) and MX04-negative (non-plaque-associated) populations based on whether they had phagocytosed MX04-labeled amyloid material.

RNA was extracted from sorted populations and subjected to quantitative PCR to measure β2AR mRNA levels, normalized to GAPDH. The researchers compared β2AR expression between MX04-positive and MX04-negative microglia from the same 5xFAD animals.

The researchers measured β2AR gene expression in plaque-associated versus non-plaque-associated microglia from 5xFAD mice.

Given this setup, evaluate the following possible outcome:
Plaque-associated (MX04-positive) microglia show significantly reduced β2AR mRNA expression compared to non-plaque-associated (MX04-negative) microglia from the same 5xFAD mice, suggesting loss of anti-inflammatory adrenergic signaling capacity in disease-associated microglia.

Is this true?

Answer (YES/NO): YES